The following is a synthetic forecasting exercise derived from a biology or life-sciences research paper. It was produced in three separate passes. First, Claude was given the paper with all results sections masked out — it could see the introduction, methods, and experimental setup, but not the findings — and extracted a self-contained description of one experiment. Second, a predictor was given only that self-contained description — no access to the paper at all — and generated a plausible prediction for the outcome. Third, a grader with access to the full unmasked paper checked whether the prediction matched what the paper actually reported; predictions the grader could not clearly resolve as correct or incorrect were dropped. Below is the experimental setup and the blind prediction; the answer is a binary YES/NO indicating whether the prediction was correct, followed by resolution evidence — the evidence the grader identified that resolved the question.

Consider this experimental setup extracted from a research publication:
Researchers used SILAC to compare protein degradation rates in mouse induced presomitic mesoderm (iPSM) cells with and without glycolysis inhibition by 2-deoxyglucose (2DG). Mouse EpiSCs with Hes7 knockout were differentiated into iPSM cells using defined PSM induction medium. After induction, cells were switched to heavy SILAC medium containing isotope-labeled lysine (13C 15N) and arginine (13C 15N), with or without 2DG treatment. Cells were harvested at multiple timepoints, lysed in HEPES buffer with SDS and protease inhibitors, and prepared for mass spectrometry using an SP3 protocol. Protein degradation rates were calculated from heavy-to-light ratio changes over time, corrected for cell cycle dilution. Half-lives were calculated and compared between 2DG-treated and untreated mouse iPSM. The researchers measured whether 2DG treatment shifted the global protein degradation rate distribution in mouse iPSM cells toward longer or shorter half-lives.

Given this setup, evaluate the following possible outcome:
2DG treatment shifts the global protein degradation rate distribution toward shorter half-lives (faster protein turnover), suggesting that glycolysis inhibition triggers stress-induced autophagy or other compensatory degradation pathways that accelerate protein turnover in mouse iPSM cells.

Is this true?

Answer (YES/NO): NO